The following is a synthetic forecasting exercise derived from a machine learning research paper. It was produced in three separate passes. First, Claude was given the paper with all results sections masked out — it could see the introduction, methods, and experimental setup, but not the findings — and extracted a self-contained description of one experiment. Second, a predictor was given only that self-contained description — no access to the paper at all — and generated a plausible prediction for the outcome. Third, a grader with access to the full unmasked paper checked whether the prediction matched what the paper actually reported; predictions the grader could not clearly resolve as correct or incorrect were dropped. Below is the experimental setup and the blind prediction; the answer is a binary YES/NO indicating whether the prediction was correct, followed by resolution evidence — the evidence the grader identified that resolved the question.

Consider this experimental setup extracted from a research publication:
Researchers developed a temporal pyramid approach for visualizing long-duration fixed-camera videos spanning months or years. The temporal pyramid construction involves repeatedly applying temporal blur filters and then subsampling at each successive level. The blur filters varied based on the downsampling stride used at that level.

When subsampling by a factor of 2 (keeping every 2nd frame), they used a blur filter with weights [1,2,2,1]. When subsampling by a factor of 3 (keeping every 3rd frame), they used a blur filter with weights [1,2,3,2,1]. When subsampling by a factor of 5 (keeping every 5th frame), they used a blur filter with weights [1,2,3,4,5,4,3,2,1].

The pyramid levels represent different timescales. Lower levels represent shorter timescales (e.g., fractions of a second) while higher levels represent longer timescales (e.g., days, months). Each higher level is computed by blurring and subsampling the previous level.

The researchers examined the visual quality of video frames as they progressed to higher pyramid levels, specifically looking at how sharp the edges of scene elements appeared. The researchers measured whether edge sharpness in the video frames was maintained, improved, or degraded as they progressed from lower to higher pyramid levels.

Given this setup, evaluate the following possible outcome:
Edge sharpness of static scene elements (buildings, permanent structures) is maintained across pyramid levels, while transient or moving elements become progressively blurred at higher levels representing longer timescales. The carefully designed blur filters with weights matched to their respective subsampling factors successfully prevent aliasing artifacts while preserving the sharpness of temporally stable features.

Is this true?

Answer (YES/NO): NO